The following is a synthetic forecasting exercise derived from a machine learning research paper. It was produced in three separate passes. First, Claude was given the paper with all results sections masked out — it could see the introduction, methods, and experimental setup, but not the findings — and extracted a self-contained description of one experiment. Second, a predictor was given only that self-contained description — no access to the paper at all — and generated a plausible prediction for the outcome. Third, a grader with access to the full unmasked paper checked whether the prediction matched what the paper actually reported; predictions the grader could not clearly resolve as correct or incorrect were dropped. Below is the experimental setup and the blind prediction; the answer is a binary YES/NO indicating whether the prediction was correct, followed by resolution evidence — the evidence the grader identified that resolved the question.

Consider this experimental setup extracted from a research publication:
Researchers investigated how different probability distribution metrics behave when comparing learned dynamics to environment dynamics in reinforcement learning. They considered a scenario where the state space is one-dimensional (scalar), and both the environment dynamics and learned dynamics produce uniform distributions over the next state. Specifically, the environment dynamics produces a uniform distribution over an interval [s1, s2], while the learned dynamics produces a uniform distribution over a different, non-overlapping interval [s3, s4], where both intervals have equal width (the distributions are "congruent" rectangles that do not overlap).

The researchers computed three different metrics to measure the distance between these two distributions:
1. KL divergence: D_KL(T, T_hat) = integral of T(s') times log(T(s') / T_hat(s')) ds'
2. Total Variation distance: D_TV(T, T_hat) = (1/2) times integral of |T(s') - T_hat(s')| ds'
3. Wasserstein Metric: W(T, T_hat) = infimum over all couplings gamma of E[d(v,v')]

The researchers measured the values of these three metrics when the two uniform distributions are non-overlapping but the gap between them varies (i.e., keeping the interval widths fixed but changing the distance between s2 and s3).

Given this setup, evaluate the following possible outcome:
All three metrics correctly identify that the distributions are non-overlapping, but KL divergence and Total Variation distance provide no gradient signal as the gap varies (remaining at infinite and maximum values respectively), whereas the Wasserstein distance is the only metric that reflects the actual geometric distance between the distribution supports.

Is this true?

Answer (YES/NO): NO